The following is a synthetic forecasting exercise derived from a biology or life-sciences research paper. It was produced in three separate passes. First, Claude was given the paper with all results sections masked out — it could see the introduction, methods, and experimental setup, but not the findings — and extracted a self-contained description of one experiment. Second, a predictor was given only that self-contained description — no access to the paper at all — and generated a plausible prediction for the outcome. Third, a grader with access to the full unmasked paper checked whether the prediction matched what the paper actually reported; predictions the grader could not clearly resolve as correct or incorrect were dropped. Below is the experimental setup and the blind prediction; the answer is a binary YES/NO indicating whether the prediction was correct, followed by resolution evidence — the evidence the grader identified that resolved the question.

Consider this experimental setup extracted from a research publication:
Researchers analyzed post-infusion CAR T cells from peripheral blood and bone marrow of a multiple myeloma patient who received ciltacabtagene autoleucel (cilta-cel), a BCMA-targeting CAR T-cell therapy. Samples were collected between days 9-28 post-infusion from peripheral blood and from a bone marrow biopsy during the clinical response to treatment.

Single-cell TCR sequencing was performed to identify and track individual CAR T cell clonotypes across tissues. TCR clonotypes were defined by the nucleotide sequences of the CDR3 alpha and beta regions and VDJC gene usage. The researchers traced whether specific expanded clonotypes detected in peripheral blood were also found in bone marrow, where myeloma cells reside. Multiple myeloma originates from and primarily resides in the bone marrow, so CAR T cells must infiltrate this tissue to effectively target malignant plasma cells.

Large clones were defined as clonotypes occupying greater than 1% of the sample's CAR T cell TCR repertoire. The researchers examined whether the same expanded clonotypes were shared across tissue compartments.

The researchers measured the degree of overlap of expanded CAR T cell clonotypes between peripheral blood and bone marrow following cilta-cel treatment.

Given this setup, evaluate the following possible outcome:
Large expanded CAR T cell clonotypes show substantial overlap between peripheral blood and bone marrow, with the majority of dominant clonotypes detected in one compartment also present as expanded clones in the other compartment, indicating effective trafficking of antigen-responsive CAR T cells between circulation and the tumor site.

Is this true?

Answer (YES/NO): YES